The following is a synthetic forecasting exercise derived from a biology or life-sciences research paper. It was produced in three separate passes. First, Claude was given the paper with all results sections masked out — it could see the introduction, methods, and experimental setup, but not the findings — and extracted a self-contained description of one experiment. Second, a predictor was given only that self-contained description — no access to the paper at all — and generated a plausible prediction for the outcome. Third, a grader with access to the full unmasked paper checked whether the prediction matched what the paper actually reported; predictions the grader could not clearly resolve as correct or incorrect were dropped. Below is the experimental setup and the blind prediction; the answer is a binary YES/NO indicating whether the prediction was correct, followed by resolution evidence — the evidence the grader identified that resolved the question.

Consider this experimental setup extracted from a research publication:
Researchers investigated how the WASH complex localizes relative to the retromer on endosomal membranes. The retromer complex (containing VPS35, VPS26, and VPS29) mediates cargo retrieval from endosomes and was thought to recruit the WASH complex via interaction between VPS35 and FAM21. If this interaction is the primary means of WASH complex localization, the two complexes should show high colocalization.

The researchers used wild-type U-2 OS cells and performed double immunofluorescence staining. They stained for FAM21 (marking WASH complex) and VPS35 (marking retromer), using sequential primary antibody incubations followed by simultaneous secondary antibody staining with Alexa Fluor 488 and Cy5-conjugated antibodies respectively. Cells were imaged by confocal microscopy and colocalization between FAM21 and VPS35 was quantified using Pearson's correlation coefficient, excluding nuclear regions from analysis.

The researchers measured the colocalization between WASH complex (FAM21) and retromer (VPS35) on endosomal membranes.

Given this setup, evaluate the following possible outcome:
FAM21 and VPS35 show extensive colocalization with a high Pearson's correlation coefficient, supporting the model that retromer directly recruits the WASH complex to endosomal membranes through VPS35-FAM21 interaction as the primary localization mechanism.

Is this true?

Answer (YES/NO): NO